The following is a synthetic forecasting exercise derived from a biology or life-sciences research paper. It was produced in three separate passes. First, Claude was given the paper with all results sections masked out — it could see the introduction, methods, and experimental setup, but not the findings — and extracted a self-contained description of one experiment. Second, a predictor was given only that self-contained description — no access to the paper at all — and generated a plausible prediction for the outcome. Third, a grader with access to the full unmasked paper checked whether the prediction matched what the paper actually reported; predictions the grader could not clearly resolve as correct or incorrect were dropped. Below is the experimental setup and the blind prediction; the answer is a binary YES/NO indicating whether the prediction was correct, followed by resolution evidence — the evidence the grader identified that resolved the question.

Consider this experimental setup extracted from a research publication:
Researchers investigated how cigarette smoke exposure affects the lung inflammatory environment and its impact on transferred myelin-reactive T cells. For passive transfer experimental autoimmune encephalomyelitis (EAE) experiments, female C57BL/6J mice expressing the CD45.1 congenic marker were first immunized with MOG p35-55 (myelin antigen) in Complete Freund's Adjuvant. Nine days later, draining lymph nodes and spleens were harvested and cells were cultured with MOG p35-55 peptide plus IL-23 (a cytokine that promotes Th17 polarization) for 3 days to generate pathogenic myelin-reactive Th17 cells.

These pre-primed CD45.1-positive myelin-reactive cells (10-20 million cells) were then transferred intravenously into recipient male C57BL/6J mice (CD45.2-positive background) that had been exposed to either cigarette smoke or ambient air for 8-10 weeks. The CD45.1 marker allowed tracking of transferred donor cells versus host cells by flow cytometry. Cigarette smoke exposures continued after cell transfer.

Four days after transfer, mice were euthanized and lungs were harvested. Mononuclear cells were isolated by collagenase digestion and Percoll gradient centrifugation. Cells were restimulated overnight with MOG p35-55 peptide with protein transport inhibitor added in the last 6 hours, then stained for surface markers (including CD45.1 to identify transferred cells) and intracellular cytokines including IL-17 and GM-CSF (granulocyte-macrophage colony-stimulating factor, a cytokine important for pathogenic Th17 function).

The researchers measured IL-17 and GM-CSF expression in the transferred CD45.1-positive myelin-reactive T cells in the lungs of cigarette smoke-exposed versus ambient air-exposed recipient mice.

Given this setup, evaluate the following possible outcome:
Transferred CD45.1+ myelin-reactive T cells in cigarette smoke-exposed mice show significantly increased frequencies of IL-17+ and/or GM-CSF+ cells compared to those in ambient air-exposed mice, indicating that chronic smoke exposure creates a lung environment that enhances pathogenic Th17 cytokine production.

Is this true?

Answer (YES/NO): YES